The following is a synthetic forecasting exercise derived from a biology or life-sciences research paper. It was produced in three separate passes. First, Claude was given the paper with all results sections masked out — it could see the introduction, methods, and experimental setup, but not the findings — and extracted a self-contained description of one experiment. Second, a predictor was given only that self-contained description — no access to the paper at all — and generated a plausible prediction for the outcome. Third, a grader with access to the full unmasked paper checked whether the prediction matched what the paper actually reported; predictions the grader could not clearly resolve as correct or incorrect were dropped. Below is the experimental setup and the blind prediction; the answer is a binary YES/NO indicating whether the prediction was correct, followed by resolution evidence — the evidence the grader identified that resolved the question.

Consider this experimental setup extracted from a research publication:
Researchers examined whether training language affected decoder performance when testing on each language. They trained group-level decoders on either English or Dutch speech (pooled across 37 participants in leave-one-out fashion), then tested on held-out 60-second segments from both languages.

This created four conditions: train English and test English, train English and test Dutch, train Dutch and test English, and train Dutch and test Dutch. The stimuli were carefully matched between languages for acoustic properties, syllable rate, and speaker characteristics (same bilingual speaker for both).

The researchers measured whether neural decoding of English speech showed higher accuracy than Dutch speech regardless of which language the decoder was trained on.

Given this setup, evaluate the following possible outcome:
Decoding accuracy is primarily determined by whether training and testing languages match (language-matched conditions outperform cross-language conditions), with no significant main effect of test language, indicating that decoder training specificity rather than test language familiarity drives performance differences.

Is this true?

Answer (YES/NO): NO